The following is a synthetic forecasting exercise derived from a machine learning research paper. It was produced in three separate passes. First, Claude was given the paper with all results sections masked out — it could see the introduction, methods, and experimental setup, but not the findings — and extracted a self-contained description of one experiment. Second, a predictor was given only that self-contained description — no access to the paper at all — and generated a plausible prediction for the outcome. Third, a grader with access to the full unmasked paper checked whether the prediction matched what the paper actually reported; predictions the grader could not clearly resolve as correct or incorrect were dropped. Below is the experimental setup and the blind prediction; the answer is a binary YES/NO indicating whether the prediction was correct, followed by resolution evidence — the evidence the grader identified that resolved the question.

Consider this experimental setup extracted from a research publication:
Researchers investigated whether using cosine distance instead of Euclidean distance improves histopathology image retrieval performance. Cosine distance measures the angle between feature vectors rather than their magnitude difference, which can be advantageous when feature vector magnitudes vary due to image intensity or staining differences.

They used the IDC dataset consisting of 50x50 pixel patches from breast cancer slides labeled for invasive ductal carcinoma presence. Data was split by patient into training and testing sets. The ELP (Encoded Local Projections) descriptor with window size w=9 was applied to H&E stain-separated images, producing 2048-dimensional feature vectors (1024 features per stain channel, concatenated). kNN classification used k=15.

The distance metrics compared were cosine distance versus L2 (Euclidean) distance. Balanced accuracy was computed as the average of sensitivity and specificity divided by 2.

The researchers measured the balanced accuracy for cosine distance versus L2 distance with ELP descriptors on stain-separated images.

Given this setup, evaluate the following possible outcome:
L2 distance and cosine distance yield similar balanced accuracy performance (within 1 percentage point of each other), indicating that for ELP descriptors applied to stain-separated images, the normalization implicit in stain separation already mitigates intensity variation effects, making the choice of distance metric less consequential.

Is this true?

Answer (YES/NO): NO